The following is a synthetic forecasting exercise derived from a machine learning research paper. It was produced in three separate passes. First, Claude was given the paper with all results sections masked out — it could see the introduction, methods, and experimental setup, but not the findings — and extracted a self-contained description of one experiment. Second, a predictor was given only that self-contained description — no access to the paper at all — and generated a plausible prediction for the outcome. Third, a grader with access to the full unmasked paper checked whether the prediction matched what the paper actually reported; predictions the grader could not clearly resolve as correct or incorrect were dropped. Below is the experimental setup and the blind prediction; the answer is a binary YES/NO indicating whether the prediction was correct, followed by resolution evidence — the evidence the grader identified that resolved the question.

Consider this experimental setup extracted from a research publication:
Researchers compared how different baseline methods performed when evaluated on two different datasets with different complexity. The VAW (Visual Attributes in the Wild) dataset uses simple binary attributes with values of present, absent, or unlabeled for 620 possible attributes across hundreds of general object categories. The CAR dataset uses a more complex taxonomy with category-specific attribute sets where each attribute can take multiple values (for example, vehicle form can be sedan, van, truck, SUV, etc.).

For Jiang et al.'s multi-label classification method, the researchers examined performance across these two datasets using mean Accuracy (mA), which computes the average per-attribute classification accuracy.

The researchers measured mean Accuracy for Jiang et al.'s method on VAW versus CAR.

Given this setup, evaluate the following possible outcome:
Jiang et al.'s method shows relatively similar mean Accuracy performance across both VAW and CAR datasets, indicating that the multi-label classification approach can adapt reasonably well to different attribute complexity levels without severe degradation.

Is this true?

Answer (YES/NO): NO